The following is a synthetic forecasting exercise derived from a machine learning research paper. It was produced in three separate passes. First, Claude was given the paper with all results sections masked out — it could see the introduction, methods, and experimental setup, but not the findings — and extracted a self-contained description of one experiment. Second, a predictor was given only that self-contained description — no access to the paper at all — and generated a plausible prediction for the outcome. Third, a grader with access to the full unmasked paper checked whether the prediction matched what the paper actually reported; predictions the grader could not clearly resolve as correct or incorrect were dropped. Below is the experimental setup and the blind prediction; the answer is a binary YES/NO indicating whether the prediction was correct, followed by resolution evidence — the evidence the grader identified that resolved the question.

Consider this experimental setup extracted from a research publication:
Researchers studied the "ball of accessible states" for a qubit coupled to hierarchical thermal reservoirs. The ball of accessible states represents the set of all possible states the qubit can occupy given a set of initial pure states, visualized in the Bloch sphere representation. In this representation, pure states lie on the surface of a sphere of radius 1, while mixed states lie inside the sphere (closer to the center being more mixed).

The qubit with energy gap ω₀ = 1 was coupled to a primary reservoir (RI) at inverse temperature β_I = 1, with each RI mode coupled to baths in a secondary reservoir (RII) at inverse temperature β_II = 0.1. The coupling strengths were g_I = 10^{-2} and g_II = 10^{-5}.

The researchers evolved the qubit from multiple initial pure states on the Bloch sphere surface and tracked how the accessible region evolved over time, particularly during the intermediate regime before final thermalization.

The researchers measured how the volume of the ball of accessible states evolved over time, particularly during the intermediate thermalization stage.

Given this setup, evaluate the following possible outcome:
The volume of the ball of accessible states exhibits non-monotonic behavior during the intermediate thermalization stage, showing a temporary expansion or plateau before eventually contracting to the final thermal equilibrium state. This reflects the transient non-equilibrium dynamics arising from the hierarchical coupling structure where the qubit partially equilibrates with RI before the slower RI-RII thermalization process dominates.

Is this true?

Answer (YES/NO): NO